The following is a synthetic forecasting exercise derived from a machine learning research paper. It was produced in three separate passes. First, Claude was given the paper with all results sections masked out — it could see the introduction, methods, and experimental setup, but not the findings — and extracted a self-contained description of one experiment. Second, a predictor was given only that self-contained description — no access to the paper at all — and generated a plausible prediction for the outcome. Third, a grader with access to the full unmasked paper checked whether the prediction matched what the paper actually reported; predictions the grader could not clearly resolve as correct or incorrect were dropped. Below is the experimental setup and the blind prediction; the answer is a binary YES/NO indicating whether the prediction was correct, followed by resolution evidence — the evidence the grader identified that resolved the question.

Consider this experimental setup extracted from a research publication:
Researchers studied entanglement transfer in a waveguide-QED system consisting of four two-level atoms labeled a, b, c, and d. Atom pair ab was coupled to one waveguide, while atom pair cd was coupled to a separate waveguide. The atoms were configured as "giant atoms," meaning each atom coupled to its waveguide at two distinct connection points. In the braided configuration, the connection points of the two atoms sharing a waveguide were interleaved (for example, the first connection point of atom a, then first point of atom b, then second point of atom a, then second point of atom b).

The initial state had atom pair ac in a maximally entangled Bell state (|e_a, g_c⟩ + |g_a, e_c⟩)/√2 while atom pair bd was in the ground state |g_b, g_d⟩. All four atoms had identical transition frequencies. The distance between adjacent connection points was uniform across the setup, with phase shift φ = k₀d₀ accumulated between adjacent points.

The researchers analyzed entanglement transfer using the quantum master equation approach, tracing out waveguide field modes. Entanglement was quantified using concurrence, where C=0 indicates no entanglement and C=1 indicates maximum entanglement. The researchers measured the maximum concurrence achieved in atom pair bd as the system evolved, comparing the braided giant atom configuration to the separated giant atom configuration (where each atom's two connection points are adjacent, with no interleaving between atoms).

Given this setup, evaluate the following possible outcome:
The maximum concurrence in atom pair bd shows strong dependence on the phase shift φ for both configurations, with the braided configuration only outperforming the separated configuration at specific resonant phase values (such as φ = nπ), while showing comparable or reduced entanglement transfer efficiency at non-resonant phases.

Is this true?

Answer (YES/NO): NO